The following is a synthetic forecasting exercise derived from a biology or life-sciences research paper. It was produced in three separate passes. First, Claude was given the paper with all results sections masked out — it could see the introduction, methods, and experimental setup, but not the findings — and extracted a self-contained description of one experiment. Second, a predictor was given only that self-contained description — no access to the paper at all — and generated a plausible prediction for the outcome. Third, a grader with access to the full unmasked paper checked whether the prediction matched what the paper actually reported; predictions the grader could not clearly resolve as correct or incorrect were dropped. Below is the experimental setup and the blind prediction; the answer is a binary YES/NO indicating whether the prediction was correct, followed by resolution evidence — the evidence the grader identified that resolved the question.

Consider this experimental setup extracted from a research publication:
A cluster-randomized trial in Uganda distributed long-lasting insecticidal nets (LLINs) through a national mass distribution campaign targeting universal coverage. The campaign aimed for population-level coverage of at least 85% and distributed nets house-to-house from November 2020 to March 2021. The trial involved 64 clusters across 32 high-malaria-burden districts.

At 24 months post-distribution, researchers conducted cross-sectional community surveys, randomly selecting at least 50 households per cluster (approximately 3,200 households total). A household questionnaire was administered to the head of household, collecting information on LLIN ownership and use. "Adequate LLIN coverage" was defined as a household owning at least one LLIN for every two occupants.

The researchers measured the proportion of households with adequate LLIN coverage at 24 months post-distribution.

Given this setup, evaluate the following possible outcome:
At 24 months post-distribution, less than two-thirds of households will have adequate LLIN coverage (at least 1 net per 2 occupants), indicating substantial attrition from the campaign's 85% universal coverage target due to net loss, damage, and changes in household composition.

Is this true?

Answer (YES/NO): YES